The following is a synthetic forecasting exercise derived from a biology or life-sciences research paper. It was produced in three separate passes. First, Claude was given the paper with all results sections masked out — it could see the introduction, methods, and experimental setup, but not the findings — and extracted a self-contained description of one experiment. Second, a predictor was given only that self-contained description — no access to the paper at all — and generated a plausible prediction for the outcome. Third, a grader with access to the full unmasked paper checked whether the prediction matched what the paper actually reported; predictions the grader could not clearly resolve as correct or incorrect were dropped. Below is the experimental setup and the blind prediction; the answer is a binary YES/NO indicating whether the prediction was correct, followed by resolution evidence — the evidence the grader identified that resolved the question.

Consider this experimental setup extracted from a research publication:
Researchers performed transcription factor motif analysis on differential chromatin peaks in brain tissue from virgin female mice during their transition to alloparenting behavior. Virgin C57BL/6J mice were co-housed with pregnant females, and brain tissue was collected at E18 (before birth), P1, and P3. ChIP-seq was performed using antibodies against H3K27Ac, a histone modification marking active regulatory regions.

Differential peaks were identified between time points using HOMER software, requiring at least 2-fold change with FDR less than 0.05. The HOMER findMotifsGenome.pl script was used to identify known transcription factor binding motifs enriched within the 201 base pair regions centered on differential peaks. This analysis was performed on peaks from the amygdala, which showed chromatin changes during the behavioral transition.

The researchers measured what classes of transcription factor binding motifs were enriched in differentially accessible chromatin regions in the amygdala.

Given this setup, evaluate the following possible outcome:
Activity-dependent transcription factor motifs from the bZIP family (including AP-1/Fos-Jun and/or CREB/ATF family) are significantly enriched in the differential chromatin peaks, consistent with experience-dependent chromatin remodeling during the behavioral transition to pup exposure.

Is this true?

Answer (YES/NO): NO